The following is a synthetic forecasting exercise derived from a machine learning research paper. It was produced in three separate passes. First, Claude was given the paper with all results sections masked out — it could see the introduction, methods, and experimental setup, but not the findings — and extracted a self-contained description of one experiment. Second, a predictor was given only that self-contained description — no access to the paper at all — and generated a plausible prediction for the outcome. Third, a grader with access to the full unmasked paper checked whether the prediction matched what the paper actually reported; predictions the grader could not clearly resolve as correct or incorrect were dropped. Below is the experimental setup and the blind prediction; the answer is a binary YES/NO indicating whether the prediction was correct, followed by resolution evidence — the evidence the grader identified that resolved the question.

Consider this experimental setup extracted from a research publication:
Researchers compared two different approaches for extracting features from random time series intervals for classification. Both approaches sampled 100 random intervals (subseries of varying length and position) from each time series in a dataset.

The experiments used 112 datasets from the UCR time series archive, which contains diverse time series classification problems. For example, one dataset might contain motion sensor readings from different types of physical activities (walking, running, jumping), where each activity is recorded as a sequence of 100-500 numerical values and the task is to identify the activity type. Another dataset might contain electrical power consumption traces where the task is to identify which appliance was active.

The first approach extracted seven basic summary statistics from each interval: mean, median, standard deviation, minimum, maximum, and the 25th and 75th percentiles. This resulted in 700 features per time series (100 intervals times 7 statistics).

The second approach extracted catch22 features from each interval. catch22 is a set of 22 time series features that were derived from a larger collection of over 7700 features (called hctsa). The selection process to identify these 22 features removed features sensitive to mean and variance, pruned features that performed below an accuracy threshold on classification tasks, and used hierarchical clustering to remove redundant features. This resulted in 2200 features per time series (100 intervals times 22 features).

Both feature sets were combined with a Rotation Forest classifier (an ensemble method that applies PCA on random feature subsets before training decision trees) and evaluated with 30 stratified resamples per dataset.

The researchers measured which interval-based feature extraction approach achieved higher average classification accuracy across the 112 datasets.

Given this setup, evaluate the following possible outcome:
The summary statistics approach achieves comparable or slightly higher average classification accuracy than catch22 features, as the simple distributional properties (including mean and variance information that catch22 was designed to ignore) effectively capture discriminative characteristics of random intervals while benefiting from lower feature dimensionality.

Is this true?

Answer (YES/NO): NO